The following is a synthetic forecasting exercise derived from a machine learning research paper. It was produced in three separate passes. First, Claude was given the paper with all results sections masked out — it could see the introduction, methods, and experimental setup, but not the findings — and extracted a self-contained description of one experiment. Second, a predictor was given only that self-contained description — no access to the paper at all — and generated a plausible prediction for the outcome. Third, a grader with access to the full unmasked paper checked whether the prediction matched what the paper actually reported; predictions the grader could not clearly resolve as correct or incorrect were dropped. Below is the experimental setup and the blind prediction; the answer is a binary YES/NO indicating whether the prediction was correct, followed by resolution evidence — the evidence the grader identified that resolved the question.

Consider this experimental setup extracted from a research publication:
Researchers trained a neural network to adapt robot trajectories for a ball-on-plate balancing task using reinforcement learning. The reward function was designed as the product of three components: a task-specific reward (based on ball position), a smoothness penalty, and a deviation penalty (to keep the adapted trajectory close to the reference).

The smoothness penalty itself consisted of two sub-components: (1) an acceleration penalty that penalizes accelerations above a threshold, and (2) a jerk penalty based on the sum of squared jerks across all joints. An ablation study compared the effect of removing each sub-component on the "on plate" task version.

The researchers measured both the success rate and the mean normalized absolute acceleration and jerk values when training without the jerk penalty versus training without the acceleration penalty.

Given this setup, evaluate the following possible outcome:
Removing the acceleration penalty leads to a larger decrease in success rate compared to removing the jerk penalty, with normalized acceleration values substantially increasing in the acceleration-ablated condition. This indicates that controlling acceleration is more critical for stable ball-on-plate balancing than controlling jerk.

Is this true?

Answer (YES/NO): YES